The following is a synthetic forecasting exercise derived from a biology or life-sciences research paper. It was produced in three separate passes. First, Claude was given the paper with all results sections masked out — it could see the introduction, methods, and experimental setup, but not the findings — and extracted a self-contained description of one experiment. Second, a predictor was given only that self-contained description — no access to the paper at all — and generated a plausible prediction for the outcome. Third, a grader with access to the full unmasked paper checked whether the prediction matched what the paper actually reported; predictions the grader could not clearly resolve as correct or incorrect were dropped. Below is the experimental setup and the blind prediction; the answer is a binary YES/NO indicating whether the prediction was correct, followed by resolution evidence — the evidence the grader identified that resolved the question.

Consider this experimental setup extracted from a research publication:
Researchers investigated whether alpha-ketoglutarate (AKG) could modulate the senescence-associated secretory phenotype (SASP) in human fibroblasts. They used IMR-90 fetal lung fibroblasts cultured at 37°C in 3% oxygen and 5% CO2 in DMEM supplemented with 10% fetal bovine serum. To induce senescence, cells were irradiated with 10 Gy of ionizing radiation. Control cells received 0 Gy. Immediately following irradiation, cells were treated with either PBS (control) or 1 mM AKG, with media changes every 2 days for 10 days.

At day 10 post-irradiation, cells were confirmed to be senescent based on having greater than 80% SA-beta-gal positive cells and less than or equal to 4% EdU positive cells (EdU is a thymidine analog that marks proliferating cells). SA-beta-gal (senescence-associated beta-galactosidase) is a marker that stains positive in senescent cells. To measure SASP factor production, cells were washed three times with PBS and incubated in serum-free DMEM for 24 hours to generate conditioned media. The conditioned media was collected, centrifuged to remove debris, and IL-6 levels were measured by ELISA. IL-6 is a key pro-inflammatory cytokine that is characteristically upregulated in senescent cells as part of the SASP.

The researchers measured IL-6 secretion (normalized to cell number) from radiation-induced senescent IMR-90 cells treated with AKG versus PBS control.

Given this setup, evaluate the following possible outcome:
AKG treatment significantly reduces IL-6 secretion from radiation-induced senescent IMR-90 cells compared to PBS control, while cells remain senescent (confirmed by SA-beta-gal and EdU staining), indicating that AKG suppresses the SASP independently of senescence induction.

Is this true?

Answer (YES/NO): YES